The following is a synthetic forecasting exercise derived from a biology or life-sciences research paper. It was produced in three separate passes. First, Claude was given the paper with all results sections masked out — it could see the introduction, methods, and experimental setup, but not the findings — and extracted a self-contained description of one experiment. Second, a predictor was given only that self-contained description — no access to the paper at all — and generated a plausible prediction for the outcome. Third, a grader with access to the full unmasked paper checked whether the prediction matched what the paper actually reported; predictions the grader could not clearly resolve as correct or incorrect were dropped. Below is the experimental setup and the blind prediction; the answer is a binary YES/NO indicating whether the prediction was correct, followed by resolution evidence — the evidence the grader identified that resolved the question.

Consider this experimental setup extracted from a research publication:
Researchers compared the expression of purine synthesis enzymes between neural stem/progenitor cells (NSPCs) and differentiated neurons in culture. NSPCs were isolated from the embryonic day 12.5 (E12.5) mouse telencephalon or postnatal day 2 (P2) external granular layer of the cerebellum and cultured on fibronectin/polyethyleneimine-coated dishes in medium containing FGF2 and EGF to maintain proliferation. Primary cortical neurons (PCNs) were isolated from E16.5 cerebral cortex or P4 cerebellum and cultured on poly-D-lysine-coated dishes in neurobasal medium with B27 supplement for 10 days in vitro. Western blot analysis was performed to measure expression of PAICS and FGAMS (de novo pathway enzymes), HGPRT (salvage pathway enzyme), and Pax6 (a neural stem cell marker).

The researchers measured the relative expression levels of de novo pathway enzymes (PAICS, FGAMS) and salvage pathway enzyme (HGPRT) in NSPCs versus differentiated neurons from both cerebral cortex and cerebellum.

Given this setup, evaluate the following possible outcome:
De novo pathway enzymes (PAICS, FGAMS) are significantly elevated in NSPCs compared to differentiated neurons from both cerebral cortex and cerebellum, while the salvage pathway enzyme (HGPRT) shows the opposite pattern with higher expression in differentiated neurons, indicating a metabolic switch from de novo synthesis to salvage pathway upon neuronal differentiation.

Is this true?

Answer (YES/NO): NO